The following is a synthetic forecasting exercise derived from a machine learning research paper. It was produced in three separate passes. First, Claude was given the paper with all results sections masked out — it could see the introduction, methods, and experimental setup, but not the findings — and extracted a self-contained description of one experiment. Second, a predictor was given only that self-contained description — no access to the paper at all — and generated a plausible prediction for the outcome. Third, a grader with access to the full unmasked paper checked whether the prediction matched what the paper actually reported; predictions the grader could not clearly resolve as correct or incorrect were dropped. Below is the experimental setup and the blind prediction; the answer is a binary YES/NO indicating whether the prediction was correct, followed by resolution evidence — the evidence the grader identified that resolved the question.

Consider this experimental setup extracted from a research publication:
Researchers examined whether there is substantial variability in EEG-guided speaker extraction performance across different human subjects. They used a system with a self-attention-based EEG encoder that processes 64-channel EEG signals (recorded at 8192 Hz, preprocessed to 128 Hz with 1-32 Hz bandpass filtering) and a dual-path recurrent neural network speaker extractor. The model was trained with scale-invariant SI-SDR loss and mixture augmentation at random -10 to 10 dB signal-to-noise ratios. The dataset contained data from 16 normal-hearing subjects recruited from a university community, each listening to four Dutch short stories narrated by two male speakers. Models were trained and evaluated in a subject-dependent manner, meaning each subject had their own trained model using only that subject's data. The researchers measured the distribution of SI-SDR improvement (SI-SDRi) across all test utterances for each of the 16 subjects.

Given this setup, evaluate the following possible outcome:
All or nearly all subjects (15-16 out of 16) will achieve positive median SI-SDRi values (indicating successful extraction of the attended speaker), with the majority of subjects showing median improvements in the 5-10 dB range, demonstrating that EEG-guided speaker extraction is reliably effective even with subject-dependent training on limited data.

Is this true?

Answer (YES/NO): NO